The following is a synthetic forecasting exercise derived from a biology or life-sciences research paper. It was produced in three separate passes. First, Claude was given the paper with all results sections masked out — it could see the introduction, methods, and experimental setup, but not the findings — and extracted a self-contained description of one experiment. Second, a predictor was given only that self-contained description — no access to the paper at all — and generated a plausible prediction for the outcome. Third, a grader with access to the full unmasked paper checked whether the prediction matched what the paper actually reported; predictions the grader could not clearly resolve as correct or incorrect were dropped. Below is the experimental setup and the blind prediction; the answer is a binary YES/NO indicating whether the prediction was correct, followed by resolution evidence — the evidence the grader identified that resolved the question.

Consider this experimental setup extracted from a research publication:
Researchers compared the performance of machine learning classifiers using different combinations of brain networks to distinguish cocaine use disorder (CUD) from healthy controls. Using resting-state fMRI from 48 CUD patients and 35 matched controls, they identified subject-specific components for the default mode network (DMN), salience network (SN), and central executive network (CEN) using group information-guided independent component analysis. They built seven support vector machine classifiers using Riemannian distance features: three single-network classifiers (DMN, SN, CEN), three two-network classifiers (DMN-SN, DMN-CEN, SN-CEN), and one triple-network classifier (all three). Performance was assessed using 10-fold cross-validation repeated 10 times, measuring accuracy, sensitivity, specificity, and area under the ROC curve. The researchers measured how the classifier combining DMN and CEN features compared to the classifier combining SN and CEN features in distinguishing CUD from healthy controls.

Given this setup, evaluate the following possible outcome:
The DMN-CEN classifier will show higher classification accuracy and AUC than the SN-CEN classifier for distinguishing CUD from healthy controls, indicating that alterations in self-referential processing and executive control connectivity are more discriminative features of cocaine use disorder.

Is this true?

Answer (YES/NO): NO